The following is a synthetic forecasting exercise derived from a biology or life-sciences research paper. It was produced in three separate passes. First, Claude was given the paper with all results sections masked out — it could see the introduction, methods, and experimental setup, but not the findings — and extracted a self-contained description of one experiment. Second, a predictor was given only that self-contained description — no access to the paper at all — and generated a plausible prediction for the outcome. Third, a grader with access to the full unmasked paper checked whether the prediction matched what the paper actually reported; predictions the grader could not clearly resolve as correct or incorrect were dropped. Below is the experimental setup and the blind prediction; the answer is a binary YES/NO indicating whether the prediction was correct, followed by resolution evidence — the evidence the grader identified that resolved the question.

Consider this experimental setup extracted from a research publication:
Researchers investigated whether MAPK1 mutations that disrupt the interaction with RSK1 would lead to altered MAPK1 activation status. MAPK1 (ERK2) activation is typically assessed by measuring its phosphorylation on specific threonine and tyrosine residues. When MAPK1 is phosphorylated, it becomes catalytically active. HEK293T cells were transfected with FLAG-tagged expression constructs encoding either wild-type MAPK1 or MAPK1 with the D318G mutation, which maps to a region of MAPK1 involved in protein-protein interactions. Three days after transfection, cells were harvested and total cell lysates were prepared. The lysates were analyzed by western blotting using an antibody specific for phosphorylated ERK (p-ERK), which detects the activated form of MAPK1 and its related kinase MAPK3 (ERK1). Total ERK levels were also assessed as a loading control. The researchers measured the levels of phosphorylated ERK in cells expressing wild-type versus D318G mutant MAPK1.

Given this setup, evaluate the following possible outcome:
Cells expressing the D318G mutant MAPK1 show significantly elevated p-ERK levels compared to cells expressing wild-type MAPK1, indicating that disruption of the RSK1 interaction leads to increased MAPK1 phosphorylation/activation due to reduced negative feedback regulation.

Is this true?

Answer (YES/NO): YES